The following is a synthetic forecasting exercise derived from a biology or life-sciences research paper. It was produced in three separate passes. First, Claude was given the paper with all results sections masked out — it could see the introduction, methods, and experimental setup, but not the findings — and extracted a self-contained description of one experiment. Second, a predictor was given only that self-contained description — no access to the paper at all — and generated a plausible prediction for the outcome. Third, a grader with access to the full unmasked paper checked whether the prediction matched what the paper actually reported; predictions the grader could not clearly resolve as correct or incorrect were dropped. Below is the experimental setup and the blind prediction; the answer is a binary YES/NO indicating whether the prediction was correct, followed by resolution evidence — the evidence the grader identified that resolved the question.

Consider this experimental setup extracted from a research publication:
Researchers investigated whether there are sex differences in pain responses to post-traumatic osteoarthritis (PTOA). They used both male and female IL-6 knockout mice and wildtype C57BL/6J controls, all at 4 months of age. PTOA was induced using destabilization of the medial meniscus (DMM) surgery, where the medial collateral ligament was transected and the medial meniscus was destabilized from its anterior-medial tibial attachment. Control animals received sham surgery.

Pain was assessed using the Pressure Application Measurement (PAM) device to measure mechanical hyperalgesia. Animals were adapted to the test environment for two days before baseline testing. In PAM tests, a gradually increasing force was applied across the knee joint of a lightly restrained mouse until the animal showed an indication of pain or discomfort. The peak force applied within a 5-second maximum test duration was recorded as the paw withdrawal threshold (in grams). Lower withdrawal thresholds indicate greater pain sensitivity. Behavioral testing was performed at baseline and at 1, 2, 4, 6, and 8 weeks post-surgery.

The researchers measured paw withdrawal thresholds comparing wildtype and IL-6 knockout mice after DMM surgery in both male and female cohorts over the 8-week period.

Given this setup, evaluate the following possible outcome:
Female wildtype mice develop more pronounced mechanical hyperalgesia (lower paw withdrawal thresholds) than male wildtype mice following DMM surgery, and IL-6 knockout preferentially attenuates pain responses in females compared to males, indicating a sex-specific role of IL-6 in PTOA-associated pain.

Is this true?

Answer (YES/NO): NO